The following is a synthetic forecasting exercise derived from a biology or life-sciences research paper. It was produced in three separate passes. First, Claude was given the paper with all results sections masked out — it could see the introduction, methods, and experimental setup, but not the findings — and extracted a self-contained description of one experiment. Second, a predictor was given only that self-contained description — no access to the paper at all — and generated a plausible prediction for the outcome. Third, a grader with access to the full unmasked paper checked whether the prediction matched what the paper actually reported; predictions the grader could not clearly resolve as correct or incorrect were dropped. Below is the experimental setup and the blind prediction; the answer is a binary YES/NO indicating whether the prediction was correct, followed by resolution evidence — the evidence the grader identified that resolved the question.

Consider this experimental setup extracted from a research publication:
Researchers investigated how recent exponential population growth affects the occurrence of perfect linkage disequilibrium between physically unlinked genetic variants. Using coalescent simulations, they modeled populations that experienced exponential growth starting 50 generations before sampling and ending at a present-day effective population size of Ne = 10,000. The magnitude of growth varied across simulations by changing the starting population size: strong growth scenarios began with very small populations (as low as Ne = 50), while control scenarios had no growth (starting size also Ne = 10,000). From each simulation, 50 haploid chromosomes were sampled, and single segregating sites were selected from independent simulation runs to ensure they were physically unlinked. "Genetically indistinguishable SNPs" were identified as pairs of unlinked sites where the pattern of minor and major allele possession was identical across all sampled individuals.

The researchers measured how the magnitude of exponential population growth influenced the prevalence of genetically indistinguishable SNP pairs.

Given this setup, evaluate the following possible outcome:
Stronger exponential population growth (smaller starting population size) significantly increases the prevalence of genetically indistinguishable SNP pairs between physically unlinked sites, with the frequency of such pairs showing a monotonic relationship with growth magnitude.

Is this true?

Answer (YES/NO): NO